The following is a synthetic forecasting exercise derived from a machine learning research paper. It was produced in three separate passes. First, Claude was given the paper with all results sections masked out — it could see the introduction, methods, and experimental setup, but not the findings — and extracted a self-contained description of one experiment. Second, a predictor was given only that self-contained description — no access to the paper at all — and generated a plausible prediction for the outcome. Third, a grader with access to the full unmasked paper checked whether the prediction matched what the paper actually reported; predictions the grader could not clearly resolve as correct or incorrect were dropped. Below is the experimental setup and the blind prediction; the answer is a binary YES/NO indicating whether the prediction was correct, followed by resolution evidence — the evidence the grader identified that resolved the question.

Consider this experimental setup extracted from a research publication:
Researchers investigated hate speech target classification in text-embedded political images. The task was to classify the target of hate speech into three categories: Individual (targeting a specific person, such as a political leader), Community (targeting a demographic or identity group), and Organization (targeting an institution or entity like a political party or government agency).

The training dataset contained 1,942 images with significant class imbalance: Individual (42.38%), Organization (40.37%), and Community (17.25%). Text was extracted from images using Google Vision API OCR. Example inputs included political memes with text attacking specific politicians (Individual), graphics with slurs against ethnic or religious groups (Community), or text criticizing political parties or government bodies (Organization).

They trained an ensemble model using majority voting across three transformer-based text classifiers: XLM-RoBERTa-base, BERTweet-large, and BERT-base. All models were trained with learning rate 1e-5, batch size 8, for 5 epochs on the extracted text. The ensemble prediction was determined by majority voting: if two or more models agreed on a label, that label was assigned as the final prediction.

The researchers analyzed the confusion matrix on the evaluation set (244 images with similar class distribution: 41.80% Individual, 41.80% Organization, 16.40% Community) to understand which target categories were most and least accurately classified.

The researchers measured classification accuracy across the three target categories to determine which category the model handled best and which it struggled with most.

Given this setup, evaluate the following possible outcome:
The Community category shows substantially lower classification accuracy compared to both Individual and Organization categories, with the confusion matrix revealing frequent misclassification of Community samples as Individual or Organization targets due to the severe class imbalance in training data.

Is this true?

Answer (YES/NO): YES